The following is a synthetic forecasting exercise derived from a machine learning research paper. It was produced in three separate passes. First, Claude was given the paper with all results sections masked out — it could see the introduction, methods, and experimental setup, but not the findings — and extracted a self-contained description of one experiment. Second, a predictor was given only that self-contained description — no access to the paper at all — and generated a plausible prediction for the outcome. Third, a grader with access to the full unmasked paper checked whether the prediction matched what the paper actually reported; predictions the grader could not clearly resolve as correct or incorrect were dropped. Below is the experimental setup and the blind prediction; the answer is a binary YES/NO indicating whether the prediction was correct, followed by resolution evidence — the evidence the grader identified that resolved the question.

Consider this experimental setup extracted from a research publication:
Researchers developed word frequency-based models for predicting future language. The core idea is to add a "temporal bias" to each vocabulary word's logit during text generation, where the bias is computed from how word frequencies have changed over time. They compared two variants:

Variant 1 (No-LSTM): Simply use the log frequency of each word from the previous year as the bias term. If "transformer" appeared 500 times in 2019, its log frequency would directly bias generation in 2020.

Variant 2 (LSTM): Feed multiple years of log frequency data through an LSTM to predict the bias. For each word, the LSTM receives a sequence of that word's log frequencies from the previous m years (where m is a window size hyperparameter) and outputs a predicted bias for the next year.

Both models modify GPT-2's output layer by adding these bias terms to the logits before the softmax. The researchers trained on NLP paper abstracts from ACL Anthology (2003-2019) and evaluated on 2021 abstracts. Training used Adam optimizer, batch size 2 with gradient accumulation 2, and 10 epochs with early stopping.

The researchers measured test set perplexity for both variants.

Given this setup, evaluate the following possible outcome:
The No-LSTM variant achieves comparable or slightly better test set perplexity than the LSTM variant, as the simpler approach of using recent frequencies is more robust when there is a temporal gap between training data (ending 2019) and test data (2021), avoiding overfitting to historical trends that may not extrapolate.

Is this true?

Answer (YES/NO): NO